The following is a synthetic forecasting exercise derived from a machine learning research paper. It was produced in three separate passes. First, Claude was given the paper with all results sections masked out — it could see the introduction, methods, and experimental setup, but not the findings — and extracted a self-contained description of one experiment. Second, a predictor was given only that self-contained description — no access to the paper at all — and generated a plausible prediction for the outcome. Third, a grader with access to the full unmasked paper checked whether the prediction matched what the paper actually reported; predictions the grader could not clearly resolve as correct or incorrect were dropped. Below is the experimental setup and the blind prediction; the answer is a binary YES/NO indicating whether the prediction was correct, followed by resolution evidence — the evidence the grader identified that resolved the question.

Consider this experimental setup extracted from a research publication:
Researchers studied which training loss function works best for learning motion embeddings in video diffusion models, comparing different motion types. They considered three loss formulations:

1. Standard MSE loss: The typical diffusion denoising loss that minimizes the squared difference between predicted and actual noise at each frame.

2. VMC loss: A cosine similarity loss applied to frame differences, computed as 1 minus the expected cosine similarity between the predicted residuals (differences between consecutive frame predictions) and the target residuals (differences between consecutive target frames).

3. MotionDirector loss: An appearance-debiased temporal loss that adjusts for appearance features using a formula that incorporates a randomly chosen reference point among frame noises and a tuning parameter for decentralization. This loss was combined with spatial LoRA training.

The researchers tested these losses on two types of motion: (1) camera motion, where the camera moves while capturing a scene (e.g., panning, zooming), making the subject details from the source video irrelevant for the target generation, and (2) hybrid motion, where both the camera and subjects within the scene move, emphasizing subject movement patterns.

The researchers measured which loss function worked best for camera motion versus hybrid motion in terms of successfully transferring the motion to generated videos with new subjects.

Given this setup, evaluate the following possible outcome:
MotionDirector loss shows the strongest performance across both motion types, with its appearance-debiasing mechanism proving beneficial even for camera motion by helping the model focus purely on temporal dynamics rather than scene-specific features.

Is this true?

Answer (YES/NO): NO